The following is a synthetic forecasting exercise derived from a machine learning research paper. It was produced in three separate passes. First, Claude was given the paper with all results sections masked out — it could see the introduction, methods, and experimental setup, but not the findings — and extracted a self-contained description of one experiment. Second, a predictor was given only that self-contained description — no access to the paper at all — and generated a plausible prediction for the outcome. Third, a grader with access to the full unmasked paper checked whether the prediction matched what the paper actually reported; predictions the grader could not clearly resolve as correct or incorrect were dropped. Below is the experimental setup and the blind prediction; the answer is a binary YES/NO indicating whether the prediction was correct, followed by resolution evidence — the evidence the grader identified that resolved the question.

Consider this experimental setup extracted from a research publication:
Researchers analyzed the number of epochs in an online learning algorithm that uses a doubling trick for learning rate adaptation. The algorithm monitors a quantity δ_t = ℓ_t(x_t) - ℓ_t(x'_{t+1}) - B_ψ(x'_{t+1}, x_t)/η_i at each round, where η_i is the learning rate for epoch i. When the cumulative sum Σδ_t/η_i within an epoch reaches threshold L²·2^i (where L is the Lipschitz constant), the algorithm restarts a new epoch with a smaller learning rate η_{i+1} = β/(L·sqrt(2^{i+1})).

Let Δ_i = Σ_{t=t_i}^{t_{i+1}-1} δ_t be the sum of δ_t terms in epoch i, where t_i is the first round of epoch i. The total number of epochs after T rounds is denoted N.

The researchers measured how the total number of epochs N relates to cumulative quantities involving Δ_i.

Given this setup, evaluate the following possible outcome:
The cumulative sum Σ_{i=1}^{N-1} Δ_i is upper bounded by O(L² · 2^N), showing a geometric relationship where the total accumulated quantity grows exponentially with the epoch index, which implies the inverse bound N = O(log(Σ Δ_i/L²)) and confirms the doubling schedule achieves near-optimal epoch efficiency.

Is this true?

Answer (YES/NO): NO